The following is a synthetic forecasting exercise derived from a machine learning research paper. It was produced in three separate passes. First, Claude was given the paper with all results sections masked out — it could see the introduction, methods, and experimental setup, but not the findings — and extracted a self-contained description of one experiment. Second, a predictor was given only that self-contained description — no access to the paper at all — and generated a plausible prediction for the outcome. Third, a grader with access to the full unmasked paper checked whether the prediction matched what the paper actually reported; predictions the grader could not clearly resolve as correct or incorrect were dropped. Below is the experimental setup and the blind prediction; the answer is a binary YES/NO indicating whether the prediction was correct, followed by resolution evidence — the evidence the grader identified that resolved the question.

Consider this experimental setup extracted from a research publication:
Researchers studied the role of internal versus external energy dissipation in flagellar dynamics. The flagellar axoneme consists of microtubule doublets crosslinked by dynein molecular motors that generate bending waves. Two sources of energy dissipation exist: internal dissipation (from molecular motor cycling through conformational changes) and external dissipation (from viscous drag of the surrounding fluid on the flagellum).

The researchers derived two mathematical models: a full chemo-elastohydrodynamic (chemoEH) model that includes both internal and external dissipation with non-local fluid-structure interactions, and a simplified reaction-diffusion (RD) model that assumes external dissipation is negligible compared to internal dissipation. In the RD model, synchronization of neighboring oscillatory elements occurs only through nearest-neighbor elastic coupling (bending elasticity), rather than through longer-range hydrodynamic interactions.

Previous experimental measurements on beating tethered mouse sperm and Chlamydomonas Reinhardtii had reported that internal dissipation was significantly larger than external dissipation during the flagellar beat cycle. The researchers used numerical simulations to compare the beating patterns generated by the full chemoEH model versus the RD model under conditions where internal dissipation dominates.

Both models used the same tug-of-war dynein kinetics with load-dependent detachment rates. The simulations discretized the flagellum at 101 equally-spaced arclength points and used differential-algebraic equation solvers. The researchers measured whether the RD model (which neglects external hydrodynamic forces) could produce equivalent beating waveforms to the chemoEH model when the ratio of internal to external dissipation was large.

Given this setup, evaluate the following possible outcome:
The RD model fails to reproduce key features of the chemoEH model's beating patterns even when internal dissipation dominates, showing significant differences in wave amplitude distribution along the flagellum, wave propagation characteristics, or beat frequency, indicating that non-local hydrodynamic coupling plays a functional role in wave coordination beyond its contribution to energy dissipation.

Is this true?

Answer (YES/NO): NO